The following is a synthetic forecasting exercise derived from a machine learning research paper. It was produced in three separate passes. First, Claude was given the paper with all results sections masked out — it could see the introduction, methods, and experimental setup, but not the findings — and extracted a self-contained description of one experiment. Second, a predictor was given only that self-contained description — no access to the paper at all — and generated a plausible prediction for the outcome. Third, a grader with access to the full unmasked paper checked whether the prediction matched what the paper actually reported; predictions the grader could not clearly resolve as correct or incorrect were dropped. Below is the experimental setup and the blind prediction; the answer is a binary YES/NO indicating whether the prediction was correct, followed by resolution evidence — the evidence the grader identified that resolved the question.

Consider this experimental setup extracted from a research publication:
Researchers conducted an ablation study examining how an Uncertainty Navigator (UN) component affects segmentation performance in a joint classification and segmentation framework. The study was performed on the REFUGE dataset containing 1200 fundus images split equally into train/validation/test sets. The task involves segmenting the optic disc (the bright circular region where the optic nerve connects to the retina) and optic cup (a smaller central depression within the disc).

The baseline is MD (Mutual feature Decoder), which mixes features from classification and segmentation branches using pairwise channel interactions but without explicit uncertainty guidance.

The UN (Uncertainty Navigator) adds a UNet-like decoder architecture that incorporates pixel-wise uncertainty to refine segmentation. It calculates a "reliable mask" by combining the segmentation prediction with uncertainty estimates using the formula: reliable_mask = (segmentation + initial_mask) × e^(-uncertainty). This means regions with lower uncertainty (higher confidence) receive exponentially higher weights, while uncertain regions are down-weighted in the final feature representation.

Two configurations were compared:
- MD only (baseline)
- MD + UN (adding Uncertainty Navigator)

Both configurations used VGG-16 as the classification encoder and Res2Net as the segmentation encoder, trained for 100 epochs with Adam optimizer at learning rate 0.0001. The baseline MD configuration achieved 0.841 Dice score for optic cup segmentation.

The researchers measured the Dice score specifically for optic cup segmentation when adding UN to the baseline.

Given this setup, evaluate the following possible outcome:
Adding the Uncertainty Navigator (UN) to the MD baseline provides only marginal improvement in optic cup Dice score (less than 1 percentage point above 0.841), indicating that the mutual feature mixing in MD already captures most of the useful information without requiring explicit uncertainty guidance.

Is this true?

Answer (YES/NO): NO